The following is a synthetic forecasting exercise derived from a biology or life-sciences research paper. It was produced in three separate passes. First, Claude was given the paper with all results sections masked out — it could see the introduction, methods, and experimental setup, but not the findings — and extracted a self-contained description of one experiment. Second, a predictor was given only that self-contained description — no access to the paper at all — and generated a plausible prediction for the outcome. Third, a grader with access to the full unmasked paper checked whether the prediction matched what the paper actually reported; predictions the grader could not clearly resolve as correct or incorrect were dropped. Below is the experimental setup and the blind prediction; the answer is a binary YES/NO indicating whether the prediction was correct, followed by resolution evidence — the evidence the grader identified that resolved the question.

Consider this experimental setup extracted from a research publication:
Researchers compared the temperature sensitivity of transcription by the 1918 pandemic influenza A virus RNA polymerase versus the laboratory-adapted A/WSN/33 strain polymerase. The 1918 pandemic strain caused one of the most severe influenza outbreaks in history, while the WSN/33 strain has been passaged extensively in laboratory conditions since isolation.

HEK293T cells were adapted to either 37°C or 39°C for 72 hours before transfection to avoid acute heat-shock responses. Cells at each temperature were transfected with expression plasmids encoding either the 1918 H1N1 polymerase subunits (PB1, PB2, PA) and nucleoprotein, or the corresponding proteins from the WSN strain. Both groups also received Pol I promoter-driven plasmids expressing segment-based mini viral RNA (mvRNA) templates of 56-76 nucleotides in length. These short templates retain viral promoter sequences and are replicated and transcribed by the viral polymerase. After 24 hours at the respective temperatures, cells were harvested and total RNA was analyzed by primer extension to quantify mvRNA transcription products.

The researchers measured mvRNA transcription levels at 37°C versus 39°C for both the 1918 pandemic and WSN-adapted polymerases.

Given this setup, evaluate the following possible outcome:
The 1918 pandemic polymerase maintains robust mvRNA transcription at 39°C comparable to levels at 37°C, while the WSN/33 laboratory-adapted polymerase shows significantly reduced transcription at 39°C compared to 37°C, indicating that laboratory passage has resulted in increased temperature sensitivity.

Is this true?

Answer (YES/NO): NO